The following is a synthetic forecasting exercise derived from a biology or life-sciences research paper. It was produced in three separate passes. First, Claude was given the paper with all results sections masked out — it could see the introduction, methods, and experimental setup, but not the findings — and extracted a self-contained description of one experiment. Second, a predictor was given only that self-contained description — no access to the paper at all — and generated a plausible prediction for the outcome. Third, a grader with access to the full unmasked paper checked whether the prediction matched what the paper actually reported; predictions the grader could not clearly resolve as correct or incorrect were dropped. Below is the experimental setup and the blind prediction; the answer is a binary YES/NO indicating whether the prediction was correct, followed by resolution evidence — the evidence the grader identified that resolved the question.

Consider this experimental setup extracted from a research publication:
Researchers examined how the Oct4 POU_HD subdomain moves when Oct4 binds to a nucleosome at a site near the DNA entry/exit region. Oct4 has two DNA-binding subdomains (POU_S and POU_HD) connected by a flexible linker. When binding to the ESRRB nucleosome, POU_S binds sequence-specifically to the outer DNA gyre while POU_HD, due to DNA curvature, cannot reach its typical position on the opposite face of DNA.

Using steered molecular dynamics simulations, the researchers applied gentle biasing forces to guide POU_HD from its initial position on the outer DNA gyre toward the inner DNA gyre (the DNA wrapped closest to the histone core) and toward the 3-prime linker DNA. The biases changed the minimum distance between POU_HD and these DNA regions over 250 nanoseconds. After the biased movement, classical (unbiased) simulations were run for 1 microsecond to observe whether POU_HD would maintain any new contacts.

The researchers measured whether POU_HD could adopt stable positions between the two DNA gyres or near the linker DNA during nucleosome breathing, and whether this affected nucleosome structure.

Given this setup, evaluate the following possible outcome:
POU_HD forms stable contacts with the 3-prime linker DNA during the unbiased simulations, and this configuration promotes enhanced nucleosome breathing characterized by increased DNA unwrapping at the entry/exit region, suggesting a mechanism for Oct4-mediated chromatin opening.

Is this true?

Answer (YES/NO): NO